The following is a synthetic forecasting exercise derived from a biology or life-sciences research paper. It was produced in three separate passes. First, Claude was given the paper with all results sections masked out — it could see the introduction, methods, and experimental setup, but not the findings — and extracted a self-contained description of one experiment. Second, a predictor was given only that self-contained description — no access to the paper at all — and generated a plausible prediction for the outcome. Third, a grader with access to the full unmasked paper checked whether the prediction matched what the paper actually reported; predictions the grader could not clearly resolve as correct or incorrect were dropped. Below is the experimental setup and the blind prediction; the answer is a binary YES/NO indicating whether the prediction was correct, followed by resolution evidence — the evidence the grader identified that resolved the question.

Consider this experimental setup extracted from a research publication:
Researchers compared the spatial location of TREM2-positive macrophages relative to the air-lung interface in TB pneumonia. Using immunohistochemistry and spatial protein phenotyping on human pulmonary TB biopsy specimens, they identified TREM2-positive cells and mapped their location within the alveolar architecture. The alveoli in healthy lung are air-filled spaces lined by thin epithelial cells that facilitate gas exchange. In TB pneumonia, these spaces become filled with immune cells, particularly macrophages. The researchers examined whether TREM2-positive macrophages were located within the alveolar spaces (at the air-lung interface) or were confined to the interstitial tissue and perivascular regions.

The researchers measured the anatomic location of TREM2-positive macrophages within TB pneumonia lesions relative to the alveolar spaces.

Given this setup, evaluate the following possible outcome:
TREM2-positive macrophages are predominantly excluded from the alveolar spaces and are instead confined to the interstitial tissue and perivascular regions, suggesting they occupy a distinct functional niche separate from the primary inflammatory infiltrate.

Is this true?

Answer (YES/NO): NO